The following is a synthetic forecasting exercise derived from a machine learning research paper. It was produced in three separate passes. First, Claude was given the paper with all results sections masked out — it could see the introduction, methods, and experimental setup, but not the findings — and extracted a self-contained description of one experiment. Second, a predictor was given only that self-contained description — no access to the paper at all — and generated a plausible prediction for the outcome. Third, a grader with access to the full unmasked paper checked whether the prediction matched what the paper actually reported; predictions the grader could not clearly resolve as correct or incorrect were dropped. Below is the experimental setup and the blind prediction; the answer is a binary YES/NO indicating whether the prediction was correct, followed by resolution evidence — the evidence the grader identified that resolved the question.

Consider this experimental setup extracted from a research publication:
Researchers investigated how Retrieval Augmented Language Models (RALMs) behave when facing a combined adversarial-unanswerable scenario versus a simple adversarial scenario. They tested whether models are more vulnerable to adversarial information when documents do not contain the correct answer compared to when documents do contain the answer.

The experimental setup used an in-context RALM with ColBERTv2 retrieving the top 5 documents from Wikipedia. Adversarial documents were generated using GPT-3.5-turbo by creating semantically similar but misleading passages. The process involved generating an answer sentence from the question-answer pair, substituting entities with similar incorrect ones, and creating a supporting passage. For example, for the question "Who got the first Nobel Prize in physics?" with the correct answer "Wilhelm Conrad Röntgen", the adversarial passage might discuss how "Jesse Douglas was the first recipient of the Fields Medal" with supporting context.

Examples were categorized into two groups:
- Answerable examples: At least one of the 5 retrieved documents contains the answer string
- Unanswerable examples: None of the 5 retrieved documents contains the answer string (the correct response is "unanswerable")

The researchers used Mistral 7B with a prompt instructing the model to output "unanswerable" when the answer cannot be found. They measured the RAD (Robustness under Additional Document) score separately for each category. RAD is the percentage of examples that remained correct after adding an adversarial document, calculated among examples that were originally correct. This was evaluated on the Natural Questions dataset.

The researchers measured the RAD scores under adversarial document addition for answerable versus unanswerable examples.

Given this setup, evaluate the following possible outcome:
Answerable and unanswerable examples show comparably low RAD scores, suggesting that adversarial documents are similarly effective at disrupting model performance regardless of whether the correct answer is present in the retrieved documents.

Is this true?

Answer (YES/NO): NO